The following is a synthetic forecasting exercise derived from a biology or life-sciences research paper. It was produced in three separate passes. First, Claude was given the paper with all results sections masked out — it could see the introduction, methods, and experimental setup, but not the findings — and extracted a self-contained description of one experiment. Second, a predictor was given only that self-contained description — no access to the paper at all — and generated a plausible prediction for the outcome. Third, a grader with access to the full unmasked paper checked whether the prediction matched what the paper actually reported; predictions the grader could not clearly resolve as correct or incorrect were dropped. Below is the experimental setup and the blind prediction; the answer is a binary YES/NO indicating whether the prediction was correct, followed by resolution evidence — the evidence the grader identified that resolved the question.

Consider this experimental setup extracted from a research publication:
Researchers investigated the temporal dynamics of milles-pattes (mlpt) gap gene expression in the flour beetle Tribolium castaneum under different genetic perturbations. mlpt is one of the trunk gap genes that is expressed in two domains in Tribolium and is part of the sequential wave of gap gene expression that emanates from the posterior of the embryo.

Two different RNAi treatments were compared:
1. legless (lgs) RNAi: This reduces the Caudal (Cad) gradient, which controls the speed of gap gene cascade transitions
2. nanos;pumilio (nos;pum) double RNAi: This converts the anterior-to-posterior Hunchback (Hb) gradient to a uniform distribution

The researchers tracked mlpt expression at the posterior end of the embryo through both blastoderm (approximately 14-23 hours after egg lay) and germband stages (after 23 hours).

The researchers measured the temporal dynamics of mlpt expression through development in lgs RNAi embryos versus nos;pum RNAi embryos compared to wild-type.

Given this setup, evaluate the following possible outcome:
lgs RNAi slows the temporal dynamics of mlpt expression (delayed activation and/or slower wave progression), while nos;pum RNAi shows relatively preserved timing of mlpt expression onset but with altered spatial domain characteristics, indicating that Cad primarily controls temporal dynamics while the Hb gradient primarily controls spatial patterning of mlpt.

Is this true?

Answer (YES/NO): NO